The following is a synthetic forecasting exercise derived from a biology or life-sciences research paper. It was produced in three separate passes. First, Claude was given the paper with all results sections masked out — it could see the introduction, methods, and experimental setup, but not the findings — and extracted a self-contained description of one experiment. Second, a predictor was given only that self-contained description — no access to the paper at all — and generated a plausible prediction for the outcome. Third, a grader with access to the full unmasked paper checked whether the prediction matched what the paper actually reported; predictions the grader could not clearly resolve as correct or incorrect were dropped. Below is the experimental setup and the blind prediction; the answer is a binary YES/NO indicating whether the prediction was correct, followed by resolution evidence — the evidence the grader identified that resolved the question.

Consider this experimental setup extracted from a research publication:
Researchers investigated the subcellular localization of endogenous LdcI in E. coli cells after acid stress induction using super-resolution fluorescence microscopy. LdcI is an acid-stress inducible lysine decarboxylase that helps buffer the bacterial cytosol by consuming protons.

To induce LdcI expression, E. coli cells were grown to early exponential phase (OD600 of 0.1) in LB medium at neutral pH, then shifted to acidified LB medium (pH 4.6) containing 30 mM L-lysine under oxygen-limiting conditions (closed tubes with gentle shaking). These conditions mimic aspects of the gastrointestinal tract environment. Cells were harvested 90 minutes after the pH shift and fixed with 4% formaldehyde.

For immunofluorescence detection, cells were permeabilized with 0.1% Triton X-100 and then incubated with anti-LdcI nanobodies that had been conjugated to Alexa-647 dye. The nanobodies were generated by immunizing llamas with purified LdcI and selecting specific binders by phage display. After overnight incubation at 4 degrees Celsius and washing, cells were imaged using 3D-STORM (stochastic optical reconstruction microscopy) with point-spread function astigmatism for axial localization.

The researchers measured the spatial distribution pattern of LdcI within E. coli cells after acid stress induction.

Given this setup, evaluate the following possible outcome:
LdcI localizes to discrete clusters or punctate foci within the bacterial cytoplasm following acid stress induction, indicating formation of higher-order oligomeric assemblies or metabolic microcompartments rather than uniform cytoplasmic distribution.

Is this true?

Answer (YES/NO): YES